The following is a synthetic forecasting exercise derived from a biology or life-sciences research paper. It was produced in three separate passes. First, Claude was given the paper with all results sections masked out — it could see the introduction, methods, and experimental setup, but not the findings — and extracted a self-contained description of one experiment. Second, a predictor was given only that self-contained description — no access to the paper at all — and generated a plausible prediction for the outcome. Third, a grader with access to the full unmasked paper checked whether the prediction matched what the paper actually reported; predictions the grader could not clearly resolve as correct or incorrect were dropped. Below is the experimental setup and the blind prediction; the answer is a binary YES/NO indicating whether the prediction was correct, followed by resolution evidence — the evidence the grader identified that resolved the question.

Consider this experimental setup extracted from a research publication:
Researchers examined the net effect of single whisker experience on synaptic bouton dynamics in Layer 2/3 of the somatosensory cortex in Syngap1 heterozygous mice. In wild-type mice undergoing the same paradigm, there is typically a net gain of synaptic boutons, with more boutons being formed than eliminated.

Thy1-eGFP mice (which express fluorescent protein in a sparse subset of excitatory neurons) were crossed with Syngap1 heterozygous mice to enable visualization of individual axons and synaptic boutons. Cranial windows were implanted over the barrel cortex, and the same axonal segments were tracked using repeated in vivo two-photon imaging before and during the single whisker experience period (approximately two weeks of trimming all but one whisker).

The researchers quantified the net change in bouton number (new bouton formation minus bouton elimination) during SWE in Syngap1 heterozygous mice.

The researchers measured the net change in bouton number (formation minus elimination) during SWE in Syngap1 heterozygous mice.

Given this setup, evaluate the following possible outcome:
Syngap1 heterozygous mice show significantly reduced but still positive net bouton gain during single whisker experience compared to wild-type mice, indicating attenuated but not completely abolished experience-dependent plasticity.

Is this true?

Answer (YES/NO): NO